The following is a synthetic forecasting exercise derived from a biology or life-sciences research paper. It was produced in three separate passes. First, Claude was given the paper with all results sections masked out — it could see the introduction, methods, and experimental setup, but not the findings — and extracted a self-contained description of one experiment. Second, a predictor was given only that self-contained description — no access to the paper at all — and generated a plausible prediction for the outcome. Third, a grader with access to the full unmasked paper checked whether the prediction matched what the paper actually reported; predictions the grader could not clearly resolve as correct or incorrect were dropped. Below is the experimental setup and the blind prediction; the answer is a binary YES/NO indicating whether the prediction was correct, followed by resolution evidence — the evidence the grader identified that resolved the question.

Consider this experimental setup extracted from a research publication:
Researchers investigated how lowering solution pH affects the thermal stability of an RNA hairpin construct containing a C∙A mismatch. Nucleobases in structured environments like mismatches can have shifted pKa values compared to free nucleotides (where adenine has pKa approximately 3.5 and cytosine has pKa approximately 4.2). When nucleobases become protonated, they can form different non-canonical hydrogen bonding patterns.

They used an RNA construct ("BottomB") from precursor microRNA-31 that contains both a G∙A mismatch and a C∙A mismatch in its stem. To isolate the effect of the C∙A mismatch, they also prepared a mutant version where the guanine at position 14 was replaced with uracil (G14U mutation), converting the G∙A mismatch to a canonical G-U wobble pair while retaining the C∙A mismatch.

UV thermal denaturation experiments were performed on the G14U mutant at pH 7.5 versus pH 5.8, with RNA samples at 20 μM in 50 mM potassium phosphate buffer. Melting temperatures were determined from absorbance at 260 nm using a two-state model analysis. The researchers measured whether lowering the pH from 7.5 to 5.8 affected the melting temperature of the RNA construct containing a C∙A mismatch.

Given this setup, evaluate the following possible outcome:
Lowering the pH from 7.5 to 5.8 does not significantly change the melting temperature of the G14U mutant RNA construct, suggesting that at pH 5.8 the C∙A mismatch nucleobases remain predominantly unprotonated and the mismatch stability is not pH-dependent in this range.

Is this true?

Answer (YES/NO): NO